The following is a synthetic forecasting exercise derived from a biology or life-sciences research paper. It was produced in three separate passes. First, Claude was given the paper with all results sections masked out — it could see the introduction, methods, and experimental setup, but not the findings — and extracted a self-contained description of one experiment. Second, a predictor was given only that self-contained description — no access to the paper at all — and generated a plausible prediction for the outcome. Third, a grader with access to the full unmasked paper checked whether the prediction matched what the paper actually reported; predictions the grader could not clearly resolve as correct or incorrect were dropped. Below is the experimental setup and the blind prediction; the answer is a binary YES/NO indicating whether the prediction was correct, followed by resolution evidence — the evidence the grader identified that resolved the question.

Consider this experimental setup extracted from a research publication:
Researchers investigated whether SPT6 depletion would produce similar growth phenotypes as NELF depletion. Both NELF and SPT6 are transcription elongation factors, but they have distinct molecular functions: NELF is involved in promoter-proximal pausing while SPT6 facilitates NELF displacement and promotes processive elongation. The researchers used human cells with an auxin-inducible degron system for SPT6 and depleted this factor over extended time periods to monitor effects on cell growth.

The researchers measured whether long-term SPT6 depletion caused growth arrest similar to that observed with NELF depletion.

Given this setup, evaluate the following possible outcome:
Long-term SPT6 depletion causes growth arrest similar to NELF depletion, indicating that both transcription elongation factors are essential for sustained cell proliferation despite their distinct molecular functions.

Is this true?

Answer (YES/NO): YES